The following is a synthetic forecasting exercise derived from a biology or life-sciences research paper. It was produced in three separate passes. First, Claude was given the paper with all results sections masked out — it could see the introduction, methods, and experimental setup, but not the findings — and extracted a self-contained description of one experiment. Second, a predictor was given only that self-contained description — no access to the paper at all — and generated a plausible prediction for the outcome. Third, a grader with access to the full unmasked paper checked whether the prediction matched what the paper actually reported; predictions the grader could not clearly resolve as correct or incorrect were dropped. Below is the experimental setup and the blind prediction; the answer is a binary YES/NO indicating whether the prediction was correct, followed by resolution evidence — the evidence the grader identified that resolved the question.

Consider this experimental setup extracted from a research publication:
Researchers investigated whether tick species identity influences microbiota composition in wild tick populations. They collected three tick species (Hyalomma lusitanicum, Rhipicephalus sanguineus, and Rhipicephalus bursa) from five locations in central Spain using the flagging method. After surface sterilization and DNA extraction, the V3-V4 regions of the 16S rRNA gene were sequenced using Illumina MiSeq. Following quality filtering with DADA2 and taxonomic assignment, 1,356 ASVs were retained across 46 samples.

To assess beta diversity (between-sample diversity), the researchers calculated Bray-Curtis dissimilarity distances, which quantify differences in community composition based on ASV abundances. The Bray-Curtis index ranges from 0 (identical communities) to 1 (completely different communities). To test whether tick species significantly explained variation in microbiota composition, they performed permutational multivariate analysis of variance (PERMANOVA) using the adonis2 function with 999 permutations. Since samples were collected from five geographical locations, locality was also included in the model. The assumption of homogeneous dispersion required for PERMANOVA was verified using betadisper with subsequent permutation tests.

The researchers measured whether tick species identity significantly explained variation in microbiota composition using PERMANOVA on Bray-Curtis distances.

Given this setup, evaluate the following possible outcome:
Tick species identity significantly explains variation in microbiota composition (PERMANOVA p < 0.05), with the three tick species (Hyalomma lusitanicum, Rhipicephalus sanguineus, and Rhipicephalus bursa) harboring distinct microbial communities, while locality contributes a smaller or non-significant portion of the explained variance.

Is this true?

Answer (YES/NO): NO